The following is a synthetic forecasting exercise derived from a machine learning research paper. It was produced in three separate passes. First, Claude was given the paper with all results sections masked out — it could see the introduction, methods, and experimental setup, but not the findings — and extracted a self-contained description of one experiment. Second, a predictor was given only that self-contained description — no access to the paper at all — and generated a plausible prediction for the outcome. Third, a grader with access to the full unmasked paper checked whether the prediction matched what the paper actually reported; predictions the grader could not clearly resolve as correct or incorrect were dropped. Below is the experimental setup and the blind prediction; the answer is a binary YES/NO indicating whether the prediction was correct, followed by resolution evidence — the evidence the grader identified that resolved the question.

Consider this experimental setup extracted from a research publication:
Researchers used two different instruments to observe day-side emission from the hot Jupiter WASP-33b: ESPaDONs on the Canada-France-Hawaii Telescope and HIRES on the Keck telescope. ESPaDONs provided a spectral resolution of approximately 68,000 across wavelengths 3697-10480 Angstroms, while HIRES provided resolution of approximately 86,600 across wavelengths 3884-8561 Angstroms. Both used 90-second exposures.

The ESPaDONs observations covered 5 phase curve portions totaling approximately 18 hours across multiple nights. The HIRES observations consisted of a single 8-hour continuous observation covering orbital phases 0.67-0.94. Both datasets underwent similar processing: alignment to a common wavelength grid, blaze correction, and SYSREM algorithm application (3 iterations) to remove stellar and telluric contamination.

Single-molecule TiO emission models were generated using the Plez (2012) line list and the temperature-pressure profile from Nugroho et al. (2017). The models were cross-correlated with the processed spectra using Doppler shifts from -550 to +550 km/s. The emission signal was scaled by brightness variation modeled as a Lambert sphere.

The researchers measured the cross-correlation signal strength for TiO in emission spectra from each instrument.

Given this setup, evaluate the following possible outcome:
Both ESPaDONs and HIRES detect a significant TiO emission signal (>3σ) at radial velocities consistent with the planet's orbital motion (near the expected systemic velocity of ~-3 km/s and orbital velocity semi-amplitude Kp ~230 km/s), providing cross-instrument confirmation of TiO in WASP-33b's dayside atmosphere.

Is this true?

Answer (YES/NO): NO